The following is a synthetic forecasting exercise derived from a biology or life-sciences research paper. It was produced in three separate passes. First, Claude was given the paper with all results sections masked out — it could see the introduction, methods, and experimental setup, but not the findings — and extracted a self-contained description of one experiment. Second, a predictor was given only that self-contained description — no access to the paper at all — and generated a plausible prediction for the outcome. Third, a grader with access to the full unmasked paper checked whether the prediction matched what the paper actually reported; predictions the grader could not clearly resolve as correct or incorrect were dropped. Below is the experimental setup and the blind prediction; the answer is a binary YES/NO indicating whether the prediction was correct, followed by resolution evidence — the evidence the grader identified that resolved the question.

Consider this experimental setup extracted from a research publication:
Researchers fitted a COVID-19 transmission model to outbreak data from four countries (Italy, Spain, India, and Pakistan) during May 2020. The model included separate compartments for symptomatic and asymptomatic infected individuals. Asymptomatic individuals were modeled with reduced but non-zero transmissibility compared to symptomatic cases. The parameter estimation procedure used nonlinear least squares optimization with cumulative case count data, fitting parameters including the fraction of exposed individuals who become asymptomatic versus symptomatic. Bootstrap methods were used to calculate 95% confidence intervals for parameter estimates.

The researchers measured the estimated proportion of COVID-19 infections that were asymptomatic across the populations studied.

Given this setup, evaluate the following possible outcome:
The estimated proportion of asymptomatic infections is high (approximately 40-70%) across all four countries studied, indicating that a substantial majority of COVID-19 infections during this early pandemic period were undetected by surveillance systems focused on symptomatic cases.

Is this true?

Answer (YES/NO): NO